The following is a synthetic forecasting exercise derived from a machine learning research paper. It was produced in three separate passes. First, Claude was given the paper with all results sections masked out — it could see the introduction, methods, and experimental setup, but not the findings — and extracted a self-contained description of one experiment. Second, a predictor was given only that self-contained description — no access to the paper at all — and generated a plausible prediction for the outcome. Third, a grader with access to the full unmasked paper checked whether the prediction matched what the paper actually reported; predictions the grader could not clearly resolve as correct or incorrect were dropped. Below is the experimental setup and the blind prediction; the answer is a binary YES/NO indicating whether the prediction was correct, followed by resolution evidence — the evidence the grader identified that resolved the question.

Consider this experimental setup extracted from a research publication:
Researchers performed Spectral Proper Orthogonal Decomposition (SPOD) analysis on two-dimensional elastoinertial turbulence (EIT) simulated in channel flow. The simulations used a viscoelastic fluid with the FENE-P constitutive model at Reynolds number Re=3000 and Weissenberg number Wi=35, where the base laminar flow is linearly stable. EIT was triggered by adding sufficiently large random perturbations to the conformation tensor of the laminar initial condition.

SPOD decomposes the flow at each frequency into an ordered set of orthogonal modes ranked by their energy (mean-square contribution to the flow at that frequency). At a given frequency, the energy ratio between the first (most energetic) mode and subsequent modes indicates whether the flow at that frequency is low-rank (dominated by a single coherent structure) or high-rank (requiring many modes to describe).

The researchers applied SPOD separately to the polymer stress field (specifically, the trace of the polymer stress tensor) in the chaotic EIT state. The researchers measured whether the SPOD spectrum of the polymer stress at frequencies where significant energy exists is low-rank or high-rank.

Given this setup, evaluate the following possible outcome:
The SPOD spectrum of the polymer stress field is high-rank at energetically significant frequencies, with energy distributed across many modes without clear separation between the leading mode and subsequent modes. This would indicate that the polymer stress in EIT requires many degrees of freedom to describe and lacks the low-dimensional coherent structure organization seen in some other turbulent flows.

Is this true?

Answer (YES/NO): NO